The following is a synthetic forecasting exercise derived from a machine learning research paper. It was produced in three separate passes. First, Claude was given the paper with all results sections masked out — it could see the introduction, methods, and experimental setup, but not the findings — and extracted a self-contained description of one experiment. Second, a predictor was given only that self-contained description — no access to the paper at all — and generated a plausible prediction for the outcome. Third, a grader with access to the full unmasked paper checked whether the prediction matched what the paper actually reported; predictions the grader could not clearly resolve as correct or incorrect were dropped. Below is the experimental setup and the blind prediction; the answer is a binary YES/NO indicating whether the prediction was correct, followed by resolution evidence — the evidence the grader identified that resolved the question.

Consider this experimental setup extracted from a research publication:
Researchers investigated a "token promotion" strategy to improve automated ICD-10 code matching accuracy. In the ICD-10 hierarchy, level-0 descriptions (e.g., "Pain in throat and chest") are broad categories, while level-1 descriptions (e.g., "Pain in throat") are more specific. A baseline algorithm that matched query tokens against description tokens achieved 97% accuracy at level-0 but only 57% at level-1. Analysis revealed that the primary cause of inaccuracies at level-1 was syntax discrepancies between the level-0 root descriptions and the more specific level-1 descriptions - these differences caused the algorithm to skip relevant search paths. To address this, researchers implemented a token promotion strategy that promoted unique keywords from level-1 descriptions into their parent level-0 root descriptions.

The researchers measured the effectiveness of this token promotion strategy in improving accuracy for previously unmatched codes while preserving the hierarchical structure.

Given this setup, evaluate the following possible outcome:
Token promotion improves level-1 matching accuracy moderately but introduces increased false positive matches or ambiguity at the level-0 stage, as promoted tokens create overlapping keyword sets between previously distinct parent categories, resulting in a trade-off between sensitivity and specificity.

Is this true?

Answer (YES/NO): NO